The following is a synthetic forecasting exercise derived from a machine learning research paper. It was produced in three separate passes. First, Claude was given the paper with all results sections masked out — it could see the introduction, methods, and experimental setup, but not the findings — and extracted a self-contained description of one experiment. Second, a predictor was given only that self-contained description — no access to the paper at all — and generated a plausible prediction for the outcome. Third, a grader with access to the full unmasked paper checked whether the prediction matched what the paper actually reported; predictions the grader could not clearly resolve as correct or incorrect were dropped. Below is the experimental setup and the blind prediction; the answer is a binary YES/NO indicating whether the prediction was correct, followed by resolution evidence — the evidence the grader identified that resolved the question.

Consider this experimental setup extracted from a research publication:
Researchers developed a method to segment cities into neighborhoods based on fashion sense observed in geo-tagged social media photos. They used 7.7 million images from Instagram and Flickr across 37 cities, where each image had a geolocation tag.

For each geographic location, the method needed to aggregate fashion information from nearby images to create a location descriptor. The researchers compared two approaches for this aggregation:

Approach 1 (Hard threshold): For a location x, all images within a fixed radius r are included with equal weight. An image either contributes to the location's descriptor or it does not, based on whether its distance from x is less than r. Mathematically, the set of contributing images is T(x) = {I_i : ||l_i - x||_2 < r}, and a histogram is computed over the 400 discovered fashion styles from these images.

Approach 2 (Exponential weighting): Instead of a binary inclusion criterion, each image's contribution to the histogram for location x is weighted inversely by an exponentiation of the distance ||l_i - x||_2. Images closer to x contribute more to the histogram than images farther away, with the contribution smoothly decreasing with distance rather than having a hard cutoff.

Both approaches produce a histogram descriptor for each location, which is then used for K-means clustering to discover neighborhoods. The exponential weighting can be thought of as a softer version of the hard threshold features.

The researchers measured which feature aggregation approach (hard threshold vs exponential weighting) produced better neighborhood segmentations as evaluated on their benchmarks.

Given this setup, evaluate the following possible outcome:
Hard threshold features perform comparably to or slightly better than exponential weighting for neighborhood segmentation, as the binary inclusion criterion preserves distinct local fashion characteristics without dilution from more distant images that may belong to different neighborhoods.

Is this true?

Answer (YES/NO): YES